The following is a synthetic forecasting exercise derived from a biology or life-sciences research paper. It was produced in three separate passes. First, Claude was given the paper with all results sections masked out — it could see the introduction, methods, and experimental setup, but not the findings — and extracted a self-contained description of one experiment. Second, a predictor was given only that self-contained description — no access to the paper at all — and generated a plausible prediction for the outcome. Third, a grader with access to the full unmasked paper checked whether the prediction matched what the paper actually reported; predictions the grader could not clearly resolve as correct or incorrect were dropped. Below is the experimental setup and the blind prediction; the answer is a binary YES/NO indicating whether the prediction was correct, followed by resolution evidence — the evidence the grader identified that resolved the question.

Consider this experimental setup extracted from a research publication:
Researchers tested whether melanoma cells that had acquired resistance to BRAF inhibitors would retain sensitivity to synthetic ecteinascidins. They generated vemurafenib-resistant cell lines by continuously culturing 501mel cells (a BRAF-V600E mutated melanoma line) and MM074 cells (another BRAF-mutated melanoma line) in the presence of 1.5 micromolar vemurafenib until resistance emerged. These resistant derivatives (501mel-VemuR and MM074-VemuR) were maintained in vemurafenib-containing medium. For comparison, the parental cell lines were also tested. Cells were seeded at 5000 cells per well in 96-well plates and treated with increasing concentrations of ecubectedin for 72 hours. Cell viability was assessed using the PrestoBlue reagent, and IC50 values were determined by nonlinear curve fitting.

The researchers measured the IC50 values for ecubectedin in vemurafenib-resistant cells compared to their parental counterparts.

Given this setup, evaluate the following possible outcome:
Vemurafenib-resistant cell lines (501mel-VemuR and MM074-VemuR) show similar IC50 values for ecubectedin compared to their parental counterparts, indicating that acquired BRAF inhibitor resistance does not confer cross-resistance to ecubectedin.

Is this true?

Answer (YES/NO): YES